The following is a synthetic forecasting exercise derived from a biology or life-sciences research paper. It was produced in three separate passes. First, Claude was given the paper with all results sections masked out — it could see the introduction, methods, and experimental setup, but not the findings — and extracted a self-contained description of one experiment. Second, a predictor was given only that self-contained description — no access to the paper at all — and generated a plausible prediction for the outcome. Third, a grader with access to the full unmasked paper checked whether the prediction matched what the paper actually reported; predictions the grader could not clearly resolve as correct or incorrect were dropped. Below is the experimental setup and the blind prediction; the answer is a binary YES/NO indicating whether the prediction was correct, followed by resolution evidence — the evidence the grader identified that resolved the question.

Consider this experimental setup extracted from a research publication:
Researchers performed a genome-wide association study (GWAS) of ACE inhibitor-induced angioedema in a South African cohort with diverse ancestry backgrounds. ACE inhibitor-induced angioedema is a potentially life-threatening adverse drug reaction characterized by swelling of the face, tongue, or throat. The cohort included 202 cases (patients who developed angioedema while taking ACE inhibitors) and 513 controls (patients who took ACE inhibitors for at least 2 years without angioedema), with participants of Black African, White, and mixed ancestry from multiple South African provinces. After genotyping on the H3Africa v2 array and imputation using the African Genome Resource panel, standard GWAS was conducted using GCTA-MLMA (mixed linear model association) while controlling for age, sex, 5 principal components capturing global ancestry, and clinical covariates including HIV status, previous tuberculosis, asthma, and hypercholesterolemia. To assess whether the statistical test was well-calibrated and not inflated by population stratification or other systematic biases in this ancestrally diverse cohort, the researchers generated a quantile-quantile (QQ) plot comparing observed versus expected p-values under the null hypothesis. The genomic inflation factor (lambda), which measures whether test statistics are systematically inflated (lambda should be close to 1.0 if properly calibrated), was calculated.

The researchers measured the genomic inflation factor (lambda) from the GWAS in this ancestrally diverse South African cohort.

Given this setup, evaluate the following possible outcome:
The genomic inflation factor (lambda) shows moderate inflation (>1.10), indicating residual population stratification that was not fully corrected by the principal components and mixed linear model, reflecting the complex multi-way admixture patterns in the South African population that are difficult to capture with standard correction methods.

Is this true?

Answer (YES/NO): NO